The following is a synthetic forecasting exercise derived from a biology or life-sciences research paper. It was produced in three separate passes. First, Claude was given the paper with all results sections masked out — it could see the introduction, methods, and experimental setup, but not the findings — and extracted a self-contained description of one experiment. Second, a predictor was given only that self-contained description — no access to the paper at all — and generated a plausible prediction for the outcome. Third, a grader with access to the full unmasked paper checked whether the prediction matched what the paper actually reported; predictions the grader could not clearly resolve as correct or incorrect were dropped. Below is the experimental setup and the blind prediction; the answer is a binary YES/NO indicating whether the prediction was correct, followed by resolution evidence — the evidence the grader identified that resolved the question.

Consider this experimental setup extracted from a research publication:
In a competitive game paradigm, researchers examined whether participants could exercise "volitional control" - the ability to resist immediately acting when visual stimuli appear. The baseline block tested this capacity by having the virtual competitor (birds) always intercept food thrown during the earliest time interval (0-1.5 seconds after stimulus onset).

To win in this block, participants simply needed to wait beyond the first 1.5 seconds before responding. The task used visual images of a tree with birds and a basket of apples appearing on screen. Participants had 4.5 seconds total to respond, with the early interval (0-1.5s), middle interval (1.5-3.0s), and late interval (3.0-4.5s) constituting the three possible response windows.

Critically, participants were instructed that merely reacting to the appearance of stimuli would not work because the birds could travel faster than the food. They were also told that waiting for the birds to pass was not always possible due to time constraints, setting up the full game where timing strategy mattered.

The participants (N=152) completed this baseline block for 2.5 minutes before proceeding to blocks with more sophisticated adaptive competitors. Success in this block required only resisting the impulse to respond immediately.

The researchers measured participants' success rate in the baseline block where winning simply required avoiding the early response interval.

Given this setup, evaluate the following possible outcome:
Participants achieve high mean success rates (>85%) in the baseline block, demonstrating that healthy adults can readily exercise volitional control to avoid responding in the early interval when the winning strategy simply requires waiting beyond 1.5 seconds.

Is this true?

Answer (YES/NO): YES